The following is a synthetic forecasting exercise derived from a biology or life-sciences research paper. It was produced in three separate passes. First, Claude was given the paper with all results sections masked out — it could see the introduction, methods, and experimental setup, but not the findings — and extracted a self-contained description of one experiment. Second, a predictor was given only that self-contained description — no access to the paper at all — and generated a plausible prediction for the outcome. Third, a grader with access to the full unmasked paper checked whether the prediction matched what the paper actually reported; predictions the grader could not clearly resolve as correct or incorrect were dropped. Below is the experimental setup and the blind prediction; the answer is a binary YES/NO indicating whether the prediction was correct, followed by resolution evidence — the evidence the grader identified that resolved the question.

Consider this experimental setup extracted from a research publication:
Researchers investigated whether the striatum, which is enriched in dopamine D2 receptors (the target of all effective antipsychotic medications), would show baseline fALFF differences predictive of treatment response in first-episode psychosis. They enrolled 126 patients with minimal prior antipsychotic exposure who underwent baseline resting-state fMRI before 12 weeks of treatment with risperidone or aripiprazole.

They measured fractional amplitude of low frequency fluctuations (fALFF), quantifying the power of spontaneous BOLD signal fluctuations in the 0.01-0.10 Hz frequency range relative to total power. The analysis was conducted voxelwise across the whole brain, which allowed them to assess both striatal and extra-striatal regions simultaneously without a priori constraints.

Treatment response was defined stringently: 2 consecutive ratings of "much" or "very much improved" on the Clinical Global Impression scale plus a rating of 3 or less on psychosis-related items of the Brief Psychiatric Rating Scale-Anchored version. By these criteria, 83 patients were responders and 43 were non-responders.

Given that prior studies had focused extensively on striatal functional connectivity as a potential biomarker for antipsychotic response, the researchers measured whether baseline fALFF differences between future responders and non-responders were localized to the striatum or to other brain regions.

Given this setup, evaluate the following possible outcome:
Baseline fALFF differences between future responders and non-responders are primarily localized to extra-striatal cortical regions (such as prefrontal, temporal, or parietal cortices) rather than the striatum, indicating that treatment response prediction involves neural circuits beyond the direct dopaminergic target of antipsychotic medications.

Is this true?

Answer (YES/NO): YES